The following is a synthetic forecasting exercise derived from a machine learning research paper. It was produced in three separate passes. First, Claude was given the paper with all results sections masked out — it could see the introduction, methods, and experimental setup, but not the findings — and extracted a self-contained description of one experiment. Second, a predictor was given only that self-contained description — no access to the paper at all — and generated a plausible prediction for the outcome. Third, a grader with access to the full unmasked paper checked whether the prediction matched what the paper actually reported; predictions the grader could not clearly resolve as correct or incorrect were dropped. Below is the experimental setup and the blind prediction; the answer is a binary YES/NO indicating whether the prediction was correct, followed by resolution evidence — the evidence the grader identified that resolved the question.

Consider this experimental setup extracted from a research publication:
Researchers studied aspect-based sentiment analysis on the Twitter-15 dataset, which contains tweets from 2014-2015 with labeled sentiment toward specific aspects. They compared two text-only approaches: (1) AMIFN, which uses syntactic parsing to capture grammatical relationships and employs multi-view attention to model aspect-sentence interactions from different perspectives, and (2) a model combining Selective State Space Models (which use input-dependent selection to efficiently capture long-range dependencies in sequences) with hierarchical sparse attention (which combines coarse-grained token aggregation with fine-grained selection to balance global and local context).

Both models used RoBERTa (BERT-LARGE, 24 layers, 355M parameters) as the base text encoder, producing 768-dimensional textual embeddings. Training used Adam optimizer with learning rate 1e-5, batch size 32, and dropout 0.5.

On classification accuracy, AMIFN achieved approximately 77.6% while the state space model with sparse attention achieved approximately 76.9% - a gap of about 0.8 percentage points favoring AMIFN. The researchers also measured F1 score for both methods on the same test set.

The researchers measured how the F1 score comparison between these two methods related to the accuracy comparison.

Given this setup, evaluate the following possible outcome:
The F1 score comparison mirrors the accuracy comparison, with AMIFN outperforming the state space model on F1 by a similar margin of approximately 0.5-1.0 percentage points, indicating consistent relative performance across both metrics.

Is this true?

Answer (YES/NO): NO